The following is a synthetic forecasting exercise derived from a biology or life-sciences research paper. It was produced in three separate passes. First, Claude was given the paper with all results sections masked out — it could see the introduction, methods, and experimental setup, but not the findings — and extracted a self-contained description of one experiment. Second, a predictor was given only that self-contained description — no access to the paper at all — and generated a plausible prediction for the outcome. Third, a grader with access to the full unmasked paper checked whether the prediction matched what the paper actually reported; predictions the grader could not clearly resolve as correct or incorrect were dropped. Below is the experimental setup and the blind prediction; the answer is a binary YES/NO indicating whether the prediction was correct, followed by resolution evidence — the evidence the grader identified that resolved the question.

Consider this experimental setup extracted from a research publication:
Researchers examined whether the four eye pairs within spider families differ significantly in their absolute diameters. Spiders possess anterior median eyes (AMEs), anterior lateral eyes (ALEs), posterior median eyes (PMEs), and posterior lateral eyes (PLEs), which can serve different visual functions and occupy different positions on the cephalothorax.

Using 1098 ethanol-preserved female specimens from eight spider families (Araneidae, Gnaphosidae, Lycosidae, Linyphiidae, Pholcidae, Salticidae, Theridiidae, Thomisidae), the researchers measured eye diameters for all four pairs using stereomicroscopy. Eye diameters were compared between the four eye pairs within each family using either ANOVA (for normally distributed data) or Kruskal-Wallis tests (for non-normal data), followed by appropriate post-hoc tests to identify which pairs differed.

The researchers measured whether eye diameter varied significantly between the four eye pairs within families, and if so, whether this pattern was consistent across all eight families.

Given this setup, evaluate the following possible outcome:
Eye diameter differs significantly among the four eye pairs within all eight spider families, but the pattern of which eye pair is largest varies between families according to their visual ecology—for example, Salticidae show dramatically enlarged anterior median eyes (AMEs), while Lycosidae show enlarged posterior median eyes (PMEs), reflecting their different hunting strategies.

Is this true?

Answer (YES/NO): YES